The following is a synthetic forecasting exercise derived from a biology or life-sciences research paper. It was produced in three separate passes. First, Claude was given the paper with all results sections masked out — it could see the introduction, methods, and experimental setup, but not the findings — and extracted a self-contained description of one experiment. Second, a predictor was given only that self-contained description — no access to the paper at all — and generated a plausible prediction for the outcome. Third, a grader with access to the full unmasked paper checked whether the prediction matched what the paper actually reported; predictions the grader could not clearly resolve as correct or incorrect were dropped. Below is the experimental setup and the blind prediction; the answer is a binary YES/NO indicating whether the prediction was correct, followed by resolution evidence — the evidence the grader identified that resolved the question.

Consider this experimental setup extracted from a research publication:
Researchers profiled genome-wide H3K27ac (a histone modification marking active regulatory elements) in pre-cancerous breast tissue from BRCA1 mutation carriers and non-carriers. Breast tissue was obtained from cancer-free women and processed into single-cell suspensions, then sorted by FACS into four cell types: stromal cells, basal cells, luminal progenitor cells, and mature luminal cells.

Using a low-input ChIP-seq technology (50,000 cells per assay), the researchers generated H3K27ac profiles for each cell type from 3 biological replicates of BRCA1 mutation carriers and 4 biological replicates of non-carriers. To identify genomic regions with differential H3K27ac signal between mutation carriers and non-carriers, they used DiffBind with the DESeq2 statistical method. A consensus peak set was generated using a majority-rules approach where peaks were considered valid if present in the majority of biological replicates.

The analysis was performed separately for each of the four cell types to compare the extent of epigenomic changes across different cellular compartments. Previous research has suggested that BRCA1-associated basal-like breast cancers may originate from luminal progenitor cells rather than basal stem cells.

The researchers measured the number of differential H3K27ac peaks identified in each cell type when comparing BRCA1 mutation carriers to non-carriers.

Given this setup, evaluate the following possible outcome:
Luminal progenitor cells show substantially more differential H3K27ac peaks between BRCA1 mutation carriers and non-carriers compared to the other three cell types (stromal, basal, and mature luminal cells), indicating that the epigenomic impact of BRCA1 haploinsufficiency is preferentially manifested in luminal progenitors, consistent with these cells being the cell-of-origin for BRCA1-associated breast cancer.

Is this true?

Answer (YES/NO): NO